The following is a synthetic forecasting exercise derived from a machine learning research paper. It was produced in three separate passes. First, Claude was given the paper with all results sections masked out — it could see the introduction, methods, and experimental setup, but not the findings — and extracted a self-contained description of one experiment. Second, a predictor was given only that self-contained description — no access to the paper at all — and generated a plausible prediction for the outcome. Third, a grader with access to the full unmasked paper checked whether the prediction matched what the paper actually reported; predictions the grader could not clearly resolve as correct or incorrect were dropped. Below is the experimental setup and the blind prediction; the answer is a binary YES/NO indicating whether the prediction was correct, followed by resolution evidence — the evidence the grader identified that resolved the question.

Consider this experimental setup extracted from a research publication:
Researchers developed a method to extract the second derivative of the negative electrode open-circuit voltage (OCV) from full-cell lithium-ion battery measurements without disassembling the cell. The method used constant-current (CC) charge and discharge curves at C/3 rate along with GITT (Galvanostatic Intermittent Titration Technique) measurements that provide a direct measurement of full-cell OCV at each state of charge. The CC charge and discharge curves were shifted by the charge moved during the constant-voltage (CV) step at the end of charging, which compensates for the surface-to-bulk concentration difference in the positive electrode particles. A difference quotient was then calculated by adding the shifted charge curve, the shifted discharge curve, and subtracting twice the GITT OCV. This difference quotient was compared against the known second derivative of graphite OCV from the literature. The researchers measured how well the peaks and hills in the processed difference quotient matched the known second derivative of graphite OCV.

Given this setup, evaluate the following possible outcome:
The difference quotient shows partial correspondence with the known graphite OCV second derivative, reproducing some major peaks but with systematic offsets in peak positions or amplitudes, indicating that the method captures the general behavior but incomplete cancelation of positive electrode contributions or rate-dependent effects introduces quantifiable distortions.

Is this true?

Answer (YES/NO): NO